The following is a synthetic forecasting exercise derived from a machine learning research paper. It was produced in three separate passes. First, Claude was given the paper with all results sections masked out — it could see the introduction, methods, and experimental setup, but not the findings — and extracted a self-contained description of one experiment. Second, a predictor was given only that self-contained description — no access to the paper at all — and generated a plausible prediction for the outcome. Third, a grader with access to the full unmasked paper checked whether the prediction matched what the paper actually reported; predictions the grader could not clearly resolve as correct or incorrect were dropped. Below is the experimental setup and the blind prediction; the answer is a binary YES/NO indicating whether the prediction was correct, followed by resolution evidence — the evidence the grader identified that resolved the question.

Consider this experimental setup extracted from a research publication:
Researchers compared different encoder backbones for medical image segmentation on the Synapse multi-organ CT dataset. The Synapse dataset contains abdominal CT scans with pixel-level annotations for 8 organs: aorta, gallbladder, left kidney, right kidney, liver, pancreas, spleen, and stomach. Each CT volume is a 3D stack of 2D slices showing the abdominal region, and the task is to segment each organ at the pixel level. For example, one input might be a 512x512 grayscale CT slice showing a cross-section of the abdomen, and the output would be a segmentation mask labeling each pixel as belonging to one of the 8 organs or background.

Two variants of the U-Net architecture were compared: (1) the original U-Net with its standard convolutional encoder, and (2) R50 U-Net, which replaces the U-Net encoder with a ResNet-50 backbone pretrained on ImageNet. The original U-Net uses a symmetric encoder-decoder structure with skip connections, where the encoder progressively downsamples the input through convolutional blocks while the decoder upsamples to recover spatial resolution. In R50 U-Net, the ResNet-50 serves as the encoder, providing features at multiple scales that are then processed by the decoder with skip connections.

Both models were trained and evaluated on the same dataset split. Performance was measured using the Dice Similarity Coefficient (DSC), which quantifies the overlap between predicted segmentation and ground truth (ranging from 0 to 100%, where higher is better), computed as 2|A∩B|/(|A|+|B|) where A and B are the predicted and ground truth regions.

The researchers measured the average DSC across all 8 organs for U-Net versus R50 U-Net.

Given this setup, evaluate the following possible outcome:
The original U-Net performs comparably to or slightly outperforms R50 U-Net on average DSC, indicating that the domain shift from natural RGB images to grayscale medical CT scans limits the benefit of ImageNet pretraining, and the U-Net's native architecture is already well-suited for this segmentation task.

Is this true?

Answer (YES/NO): YES